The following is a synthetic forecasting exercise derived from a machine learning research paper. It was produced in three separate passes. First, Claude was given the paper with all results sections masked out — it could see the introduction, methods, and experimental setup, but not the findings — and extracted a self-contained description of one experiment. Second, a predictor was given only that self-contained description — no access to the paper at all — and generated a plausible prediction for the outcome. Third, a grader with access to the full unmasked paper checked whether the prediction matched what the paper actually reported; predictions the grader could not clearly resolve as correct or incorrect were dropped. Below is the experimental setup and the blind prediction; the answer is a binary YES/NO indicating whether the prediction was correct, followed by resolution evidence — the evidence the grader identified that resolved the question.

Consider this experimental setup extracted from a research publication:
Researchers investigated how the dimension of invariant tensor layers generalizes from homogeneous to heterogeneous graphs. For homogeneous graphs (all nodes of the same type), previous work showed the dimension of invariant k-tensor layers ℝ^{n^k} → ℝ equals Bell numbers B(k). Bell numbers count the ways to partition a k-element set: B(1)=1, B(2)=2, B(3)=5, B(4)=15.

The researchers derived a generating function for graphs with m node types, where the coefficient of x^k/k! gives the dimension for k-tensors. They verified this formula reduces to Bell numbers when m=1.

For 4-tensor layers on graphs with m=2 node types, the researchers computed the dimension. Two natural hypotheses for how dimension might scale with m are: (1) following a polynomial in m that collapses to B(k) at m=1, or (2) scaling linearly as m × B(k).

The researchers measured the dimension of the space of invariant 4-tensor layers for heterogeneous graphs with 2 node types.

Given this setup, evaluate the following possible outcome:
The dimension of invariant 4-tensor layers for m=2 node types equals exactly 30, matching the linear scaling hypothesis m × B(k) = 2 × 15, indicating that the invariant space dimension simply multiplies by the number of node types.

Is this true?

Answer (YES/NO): NO